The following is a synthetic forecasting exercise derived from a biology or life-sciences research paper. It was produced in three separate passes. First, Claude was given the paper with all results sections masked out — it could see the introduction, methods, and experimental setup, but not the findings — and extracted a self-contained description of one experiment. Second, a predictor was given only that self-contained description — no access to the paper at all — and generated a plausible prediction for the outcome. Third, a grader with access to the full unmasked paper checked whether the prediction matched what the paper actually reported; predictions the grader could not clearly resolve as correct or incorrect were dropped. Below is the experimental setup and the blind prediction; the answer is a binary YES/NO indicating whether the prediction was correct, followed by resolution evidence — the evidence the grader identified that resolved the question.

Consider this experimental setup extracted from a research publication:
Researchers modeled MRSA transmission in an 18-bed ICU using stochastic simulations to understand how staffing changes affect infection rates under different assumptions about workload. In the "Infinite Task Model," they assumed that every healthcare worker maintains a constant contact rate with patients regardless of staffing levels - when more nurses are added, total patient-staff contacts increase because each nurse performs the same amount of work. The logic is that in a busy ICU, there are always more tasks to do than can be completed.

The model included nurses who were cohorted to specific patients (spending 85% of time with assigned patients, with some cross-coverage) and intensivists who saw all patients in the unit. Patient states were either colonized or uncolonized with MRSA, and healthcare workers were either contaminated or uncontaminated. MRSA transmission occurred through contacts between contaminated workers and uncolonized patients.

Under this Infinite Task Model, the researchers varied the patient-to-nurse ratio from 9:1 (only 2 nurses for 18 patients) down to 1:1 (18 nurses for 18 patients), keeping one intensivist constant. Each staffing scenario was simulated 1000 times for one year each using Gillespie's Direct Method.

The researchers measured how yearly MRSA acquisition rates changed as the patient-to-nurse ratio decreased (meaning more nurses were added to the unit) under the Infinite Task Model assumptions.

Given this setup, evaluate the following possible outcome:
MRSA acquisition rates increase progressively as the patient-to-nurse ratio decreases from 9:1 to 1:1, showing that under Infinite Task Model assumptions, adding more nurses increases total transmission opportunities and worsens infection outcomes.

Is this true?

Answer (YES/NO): NO